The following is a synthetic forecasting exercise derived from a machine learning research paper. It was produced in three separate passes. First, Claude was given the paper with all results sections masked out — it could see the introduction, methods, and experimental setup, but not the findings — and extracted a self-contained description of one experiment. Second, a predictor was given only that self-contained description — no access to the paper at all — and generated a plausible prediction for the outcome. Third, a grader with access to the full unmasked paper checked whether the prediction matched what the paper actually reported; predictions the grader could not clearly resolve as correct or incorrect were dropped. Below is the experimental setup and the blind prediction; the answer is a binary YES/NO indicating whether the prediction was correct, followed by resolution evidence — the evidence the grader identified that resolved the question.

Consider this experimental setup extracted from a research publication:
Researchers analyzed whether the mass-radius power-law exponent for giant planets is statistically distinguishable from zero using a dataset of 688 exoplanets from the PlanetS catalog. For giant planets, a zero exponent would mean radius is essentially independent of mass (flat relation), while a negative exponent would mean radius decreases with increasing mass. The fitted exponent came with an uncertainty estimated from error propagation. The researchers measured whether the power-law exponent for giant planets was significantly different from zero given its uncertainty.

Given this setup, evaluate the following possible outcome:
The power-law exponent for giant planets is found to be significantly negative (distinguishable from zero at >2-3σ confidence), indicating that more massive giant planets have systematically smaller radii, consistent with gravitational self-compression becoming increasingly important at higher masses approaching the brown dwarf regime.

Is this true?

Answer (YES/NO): NO